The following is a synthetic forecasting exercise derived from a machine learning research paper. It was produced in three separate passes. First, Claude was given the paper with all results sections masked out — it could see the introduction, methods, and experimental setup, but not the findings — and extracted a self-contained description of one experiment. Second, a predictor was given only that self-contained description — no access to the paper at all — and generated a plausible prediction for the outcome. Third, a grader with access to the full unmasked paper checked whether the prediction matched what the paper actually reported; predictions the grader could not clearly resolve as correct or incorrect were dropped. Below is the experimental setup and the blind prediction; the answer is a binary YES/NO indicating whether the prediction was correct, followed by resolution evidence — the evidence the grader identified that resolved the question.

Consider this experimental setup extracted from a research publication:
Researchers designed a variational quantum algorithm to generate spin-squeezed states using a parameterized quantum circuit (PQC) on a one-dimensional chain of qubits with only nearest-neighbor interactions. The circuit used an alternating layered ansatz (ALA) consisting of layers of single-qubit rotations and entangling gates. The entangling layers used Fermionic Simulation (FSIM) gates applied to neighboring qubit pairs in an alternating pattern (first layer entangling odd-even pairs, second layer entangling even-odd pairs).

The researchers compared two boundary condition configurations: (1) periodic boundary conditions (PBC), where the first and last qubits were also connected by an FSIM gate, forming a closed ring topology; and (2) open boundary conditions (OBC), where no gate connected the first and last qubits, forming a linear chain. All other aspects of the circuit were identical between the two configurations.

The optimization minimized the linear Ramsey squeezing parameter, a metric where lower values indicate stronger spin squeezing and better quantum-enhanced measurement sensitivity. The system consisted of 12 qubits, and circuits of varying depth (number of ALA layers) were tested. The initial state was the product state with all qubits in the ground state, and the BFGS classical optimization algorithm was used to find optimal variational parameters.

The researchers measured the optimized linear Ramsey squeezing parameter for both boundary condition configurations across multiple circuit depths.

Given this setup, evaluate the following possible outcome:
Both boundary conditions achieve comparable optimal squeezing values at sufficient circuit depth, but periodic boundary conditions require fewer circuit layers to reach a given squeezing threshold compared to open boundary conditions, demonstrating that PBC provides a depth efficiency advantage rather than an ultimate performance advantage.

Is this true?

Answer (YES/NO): NO